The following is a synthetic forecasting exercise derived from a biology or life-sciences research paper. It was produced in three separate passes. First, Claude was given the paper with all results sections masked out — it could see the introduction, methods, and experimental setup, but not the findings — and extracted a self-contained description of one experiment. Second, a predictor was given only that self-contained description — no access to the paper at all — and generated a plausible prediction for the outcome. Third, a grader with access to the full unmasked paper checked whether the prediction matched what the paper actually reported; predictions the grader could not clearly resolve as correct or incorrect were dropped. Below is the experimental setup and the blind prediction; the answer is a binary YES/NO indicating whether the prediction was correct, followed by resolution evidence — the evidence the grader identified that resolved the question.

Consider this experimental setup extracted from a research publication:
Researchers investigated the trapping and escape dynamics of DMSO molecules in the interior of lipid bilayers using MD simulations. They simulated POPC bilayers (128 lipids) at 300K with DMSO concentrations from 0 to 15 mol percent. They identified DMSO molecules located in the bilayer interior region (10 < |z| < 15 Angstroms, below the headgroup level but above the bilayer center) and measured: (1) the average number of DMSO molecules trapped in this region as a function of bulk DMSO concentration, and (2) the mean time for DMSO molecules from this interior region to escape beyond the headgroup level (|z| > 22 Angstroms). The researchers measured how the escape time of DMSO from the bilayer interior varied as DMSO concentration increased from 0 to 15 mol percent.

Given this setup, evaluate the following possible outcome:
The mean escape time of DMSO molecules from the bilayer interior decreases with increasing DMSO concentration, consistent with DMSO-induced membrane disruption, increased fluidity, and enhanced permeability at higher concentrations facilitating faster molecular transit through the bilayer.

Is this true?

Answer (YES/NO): NO